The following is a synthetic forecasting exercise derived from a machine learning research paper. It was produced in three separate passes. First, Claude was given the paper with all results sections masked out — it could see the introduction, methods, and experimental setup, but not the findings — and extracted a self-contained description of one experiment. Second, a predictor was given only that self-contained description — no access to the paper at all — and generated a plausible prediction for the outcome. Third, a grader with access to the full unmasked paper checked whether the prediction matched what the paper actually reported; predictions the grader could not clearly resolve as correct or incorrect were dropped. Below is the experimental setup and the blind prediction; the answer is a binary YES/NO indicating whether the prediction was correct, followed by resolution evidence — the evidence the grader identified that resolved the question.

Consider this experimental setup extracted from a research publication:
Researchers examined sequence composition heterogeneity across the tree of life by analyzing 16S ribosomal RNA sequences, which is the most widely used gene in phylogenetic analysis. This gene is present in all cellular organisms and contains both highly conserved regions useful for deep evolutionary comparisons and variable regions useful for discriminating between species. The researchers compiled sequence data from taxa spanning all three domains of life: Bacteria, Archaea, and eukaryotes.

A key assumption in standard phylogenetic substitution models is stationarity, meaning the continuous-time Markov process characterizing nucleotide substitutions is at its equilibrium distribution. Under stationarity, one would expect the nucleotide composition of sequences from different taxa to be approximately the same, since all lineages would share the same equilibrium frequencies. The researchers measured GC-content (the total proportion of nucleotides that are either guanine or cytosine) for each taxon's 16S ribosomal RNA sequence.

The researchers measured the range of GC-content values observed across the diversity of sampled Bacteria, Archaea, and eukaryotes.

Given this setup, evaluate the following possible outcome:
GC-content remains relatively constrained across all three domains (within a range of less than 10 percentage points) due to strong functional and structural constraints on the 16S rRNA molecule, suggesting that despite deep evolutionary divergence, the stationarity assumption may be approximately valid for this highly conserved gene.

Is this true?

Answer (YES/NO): NO